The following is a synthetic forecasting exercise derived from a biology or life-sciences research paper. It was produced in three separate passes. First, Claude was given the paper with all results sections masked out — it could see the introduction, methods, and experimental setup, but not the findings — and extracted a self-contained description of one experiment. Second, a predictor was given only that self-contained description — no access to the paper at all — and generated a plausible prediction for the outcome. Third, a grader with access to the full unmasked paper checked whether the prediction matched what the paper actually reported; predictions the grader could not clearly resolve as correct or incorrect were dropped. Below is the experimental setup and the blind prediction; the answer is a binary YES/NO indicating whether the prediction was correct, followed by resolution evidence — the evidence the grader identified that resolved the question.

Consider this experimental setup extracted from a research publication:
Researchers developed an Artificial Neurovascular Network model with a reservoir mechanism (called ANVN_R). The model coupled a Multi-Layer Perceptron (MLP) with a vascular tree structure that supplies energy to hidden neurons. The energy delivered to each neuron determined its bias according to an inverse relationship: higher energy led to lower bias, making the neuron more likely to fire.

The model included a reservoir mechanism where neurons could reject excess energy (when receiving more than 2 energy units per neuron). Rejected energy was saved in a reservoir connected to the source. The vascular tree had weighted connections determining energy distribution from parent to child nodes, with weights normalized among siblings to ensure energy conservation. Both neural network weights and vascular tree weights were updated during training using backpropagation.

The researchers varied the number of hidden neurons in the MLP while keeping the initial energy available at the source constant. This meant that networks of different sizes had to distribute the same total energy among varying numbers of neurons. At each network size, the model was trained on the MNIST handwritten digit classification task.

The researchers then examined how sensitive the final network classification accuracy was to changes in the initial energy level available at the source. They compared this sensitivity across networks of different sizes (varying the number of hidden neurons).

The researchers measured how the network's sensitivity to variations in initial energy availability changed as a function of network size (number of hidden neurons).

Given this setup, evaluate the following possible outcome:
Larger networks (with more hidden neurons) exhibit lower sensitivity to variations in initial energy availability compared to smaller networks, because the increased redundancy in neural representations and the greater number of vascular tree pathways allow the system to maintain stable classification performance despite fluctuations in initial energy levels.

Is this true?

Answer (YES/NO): NO